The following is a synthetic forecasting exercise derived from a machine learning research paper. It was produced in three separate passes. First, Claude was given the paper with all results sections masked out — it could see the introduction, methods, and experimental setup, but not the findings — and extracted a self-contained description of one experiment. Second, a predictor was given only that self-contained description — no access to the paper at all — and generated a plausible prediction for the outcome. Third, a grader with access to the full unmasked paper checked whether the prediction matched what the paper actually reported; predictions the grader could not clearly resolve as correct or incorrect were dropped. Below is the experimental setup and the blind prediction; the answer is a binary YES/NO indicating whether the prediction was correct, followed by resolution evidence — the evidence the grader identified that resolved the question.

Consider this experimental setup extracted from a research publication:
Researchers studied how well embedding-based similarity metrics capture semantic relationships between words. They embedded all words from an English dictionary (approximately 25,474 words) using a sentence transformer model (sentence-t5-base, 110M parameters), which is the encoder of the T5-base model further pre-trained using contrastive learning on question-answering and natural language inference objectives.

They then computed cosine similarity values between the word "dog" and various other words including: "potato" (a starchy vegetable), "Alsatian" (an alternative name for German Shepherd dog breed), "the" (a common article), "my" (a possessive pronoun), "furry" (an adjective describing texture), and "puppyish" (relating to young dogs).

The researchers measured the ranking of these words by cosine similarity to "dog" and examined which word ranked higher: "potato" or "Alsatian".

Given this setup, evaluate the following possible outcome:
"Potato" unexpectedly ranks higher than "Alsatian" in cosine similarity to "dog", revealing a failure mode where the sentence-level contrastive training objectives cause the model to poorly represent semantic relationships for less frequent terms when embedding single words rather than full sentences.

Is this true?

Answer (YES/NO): NO